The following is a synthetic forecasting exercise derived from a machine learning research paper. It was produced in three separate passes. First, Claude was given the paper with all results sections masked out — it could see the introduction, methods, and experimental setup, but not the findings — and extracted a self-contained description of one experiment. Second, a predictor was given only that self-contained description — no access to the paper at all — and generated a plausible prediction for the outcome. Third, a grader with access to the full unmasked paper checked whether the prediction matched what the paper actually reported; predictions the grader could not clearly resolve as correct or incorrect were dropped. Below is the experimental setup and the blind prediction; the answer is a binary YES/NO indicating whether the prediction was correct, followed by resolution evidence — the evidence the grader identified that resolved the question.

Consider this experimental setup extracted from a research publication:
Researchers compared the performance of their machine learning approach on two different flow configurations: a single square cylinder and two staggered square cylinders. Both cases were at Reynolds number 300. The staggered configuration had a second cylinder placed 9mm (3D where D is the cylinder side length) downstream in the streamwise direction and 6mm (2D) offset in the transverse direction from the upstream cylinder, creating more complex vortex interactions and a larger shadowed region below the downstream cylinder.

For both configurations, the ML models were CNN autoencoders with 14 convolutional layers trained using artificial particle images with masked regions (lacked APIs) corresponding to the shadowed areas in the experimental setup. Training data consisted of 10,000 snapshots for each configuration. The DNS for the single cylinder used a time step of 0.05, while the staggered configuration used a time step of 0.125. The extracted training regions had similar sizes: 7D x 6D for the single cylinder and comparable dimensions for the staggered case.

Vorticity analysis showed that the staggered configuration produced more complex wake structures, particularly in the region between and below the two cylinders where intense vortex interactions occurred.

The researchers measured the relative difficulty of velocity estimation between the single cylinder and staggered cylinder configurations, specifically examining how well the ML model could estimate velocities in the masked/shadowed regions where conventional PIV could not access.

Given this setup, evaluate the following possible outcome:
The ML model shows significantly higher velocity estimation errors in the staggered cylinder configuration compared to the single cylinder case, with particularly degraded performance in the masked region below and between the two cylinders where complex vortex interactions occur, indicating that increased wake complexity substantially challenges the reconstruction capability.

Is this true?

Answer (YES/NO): NO